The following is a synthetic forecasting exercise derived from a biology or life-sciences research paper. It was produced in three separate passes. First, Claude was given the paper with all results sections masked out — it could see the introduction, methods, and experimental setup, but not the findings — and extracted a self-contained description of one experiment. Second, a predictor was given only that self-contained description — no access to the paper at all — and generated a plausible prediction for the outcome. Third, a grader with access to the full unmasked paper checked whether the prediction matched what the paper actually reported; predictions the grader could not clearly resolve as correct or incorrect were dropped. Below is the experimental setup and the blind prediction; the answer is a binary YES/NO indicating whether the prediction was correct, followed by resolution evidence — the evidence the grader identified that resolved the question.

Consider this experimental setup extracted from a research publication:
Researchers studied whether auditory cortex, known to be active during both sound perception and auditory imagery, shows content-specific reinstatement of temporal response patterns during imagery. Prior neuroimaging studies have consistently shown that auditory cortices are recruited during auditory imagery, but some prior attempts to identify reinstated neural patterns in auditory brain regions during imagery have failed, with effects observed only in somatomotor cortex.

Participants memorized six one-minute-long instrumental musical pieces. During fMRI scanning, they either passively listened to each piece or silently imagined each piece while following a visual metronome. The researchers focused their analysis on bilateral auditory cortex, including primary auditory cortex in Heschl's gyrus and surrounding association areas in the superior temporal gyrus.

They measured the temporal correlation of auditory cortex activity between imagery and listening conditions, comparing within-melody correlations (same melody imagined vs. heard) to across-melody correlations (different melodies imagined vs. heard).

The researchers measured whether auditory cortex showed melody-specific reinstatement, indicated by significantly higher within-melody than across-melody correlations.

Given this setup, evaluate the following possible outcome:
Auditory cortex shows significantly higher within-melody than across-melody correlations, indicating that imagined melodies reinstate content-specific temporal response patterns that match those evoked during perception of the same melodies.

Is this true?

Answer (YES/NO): YES